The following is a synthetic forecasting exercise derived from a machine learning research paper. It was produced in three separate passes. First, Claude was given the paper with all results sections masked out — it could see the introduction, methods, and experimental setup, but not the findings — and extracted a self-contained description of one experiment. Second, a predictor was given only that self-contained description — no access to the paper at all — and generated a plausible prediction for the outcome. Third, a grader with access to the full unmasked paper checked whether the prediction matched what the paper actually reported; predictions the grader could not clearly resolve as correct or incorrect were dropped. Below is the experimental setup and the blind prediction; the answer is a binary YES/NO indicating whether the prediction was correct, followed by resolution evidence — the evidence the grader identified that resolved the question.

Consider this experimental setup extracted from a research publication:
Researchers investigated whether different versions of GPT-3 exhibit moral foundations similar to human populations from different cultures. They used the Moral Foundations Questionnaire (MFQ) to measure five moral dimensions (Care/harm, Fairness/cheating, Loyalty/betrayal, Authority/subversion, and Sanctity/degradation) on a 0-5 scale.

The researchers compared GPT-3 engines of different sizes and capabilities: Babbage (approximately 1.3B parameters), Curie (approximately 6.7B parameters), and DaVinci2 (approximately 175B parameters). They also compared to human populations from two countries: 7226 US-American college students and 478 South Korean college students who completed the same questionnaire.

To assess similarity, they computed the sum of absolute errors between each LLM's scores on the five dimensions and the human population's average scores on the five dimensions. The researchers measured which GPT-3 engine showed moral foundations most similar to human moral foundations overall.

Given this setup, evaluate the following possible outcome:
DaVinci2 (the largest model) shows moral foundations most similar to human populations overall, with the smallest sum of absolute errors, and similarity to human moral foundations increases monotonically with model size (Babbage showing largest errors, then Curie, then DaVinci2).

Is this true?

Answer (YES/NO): NO